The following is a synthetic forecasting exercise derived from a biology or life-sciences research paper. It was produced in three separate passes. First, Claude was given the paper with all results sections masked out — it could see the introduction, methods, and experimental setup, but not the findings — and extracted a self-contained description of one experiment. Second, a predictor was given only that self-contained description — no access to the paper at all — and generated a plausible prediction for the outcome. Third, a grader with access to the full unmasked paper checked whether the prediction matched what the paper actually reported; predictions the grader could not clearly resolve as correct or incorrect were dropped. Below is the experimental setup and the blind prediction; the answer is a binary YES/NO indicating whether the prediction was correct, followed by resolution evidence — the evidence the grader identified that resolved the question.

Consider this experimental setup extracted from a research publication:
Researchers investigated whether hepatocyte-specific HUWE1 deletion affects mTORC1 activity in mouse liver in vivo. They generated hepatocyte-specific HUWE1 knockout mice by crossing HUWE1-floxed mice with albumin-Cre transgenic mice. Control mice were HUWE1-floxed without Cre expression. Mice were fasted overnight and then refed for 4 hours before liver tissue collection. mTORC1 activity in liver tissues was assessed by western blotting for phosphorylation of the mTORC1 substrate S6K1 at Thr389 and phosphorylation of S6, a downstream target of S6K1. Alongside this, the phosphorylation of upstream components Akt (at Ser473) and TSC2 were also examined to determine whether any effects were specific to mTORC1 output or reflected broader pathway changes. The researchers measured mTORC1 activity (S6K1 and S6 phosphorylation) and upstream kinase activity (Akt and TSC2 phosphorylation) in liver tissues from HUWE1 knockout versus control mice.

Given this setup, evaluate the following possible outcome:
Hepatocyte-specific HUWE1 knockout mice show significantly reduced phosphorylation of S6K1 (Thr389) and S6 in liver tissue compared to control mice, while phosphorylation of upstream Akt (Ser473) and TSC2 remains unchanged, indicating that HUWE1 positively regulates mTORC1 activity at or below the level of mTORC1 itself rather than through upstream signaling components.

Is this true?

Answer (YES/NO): YES